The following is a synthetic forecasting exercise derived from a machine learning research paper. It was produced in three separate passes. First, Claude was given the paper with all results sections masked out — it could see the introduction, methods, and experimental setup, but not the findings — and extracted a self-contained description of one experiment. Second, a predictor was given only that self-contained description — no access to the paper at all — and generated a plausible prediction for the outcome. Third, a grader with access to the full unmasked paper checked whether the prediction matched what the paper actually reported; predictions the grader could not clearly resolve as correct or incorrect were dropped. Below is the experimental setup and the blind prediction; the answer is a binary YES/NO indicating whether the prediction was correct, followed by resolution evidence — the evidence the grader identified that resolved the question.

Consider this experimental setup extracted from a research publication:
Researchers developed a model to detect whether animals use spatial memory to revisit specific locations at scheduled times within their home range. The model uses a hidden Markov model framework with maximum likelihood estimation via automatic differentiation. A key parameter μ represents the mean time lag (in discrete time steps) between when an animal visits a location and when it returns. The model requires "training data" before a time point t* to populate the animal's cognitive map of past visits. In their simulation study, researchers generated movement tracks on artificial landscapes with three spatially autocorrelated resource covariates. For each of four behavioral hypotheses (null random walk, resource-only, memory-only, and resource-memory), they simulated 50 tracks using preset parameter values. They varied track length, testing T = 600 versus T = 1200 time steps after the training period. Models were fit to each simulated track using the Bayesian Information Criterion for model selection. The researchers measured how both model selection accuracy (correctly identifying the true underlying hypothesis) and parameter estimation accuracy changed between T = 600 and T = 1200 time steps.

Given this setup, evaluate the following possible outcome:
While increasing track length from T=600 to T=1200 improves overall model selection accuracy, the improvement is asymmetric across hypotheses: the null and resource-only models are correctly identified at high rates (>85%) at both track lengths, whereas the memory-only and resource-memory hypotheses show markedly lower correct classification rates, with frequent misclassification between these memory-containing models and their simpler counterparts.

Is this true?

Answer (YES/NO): NO